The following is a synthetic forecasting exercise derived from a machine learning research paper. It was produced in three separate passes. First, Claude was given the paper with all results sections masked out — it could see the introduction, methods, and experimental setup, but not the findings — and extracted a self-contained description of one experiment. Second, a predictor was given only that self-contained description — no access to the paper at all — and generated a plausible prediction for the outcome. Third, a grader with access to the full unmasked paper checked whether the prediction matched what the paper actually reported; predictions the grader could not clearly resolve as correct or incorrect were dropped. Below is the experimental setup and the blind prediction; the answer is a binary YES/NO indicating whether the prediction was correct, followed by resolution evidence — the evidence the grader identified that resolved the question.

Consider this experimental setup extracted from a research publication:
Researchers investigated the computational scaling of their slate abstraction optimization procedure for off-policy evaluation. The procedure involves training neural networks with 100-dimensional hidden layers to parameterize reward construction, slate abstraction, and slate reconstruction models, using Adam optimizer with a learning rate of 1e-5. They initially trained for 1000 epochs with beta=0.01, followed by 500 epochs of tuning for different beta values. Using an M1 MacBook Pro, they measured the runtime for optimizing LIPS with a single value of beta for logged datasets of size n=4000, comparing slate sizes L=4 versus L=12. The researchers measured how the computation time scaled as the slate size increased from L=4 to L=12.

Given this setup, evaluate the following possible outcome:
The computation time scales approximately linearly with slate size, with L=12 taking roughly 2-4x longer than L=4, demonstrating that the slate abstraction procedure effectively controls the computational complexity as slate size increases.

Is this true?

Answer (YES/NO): NO